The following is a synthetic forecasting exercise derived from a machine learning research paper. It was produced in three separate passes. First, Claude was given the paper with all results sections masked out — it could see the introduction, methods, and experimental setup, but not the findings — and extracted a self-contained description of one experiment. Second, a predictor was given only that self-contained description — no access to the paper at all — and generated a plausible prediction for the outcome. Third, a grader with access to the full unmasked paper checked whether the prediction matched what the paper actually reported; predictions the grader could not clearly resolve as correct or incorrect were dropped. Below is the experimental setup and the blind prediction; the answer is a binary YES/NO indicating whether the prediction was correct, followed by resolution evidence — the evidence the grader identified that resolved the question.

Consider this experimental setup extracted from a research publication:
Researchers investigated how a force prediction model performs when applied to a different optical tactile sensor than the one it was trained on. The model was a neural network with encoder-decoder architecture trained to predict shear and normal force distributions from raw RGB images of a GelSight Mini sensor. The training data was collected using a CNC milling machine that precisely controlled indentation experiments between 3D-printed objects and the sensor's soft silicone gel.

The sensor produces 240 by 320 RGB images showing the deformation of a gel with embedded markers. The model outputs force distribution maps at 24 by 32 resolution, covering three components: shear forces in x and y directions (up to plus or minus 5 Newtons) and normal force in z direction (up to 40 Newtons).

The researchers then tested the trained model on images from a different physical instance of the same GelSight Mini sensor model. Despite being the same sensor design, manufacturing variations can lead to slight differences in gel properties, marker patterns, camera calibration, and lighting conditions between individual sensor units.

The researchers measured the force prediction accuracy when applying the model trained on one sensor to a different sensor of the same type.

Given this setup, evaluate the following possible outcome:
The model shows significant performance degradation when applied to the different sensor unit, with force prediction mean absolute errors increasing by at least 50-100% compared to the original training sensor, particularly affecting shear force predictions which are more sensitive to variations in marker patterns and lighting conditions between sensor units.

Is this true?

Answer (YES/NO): NO